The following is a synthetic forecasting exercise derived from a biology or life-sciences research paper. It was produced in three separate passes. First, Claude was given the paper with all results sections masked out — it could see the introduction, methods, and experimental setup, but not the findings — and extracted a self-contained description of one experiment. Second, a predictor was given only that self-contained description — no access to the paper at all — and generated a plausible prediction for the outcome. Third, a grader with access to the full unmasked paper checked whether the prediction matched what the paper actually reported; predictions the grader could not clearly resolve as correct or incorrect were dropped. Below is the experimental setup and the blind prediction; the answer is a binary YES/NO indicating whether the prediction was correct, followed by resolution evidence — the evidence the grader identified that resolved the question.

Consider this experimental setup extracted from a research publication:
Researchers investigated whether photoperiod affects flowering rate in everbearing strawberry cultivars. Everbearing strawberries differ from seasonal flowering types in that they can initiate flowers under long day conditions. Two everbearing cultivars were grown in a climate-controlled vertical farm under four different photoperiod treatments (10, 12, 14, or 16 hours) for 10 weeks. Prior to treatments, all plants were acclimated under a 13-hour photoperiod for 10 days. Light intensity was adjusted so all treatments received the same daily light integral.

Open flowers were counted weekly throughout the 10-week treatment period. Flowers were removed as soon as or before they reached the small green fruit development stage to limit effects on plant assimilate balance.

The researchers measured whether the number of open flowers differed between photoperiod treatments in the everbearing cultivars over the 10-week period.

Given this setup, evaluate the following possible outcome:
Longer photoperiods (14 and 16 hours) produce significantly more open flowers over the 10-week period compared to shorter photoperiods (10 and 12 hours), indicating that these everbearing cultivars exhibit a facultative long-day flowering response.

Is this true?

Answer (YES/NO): NO